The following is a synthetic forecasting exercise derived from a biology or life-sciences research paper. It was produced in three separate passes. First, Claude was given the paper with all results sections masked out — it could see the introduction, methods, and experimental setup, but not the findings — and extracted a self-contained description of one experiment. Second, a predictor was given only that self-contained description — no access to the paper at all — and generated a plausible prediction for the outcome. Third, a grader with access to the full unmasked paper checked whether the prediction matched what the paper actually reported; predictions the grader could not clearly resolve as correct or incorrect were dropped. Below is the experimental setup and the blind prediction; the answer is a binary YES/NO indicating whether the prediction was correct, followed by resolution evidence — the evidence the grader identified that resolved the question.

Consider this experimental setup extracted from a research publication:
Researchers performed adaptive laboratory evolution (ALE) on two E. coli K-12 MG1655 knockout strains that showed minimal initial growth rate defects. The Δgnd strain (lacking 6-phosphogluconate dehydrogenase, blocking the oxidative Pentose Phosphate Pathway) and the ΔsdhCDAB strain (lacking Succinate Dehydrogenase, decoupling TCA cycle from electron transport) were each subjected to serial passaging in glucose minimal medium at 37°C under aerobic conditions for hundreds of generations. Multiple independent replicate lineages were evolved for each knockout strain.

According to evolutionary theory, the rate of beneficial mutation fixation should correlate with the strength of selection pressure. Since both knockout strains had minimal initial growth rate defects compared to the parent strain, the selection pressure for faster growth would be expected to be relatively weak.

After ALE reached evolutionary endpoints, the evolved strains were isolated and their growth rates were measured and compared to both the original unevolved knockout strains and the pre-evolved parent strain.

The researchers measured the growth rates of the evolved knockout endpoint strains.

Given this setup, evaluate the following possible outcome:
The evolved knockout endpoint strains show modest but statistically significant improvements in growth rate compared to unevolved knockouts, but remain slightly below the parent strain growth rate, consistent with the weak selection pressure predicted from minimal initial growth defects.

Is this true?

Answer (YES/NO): NO